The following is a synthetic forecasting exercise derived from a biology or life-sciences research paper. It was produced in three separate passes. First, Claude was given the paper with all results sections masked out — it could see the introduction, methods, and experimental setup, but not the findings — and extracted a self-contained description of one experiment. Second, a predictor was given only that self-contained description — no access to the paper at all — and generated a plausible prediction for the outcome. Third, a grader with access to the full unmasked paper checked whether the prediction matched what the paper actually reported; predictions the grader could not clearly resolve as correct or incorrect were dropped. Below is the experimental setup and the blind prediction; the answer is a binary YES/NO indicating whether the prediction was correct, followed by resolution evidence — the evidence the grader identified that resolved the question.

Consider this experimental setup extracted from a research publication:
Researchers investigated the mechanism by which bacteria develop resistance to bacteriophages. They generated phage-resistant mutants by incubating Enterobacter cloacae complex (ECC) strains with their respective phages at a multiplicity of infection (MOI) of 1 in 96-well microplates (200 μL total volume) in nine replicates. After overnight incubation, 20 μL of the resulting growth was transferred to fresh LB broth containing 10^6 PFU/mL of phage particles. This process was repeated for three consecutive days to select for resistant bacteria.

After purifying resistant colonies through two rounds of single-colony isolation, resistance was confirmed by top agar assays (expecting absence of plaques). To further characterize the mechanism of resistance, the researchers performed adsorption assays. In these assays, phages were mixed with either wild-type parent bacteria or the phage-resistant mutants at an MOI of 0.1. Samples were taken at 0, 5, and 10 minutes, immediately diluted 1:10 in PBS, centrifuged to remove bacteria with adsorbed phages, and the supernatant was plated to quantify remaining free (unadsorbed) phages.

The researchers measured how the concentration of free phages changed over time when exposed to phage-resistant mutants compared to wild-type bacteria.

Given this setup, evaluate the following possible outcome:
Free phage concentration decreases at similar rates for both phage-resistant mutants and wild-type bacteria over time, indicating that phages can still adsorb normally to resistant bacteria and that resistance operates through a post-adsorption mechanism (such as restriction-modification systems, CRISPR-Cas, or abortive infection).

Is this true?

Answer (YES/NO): NO